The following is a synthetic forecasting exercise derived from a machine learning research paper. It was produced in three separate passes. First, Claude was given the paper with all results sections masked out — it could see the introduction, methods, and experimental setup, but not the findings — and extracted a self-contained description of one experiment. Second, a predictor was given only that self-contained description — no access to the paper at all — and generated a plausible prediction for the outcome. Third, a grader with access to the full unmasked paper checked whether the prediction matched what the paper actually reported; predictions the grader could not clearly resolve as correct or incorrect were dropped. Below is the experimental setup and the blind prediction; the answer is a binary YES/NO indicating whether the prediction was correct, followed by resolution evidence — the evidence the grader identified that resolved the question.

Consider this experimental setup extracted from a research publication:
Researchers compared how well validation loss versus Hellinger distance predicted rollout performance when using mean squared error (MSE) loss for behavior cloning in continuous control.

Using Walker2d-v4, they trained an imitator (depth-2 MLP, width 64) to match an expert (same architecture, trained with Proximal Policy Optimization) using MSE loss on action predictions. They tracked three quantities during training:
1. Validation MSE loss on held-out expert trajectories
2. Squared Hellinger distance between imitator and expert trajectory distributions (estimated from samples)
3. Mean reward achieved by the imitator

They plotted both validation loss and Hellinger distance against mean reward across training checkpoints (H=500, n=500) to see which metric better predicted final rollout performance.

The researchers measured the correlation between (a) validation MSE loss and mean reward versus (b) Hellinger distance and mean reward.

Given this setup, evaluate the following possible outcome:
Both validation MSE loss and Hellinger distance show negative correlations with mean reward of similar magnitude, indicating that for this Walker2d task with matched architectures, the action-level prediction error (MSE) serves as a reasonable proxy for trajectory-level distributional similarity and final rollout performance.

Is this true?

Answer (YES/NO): NO